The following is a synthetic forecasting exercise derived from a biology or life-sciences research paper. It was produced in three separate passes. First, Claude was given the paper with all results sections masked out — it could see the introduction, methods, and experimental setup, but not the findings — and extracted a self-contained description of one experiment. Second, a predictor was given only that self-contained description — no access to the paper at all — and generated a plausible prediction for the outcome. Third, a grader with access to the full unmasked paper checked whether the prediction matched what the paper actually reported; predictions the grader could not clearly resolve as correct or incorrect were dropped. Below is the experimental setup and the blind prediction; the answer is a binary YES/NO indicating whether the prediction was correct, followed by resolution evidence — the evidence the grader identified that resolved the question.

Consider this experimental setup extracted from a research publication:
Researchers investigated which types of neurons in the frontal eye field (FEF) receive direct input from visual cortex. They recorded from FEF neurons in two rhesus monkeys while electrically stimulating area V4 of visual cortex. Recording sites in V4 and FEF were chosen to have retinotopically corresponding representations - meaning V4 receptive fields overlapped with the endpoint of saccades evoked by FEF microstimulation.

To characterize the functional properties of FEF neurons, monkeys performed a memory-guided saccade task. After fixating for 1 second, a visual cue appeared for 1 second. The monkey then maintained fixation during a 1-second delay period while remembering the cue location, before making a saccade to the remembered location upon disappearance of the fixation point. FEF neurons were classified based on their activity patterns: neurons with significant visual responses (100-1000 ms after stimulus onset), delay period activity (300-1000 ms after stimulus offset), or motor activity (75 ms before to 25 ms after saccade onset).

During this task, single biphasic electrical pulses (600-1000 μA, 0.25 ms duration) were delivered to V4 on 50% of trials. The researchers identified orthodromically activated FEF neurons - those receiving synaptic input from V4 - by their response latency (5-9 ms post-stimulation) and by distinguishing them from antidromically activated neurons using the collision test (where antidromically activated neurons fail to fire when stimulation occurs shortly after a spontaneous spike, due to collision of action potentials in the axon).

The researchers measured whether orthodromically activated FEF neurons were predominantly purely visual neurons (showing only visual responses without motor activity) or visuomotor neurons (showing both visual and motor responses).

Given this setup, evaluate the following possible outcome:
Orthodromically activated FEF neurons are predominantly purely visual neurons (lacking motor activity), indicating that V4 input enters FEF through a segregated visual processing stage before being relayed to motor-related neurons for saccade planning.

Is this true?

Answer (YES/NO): NO